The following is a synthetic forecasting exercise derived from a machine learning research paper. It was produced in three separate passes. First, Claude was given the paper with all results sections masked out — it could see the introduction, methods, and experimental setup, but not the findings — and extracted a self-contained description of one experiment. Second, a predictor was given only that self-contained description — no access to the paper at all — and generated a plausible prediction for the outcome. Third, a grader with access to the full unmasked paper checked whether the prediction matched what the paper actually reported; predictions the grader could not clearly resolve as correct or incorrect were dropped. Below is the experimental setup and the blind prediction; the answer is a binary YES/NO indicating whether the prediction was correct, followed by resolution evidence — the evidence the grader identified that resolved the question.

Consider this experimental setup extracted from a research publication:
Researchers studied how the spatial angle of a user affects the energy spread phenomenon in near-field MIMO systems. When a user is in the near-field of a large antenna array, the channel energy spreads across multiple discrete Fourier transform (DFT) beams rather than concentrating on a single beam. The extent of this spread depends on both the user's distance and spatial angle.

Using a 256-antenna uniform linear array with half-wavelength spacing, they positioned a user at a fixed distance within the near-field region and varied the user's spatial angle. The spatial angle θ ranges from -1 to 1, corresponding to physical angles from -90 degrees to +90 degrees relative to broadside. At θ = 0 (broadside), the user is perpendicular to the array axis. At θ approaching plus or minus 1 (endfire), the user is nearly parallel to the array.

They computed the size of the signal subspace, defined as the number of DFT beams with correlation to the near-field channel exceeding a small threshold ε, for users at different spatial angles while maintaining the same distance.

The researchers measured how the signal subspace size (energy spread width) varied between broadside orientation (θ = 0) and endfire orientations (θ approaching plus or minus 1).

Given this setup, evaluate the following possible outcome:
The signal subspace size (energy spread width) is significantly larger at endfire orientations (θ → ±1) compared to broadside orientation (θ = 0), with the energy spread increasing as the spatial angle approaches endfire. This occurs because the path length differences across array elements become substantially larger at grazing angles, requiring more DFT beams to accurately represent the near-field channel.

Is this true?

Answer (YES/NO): NO